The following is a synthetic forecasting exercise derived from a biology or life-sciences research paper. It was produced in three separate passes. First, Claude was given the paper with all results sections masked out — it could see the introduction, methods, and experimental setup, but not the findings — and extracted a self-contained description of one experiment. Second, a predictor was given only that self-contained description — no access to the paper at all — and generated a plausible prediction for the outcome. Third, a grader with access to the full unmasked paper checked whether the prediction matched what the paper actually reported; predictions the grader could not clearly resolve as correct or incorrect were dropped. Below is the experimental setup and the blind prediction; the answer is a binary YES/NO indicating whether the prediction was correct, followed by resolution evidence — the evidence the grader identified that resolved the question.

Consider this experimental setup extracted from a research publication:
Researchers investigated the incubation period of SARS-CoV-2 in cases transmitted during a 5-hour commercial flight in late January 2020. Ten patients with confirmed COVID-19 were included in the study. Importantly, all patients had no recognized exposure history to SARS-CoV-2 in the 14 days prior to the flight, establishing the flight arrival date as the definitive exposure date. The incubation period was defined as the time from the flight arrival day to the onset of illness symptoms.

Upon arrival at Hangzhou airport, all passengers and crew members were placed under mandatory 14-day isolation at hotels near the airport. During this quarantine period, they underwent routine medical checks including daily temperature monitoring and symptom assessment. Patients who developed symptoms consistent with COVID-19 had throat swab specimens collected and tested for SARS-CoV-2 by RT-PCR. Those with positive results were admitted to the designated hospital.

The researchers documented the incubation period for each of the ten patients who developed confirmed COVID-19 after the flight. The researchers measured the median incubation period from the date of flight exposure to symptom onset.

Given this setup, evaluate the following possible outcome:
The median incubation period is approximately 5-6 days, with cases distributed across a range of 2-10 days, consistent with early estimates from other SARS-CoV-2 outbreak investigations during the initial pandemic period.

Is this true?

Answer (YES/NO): NO